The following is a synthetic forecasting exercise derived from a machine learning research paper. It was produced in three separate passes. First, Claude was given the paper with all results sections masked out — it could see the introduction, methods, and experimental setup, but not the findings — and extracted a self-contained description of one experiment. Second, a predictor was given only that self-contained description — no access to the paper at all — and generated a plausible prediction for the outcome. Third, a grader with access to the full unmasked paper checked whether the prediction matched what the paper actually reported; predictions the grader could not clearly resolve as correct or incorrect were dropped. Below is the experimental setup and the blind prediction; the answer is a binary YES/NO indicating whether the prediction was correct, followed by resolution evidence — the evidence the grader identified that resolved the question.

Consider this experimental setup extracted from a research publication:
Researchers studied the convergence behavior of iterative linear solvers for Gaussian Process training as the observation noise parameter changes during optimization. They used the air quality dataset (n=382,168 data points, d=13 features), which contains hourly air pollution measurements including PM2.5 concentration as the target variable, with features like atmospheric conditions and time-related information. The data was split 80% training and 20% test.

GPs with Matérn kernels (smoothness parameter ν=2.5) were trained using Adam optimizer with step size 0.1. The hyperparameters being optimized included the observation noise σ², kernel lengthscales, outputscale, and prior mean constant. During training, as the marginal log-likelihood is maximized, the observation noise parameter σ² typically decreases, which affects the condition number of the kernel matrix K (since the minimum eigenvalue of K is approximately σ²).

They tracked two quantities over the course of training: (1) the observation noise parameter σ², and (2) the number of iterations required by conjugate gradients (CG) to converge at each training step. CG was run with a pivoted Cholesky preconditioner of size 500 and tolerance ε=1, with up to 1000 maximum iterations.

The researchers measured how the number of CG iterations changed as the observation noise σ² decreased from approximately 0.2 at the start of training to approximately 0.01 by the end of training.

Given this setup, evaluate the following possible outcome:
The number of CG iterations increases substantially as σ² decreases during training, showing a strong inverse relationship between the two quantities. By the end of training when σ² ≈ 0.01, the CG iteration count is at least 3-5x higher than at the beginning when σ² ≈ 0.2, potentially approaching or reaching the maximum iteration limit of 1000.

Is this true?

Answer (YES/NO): NO